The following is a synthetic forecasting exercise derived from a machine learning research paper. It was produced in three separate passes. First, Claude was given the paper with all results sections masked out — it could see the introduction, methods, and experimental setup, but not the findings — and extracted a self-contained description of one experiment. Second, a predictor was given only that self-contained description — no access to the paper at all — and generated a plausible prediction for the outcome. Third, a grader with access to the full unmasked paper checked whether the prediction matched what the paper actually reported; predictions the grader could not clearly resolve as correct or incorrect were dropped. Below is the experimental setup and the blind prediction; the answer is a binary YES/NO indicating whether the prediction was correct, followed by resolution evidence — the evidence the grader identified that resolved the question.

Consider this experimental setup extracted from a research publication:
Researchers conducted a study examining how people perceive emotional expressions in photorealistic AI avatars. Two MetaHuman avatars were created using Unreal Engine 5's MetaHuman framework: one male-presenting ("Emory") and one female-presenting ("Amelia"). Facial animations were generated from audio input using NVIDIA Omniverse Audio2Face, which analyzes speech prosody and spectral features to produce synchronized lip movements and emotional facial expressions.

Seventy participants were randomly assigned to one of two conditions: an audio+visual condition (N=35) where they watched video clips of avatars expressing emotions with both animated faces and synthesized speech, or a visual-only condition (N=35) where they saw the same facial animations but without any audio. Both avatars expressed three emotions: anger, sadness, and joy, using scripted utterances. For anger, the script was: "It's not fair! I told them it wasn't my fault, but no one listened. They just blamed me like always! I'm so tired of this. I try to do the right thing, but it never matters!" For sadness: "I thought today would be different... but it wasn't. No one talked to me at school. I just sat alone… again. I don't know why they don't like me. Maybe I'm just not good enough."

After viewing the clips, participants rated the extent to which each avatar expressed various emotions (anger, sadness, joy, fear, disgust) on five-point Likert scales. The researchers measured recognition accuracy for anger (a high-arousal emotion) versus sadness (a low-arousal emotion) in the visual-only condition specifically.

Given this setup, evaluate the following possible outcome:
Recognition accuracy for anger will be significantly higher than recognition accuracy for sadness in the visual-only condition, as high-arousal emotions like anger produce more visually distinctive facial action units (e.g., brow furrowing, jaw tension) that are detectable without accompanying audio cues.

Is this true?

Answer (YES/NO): NO